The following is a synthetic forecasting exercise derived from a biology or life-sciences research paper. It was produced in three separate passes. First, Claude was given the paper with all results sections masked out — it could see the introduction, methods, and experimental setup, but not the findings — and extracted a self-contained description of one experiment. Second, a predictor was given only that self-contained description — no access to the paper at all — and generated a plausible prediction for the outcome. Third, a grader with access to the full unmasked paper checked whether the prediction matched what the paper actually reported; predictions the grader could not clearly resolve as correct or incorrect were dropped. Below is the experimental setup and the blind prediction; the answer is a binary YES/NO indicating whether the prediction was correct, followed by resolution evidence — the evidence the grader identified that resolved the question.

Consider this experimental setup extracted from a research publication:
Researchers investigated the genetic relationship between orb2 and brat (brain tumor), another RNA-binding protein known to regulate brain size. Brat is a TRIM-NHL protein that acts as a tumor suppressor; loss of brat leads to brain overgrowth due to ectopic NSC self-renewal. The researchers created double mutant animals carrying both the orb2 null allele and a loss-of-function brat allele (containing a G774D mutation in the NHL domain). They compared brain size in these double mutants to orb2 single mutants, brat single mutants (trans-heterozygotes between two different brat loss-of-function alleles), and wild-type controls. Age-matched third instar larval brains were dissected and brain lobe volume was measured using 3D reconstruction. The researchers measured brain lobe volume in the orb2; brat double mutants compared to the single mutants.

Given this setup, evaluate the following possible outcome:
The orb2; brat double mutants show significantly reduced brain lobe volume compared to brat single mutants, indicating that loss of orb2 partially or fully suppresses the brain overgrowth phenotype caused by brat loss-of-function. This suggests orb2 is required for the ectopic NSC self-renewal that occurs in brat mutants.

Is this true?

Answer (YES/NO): NO